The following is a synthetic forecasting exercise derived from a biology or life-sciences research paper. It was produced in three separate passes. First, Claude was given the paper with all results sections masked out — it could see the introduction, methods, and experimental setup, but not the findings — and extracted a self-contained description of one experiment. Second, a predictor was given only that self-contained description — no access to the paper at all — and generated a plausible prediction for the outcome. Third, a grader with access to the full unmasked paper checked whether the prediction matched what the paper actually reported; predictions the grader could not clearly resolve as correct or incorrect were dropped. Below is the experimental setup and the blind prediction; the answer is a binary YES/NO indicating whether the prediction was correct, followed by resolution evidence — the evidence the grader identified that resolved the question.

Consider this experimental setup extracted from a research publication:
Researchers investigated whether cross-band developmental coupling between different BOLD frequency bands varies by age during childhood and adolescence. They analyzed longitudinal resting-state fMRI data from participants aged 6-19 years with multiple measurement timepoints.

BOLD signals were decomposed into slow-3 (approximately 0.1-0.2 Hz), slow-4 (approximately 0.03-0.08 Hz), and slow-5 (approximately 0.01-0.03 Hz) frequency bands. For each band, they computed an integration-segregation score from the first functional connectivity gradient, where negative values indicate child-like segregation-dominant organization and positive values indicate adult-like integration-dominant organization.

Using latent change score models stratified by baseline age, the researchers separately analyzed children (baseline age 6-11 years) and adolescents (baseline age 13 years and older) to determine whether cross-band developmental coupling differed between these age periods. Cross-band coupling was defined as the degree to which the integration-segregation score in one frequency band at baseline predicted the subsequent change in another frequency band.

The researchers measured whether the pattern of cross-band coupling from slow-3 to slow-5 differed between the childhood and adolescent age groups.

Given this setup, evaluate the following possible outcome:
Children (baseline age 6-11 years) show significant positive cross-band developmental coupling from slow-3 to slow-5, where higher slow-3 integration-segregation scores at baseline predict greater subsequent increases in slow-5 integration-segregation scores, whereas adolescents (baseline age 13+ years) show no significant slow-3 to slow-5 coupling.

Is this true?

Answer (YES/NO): NO